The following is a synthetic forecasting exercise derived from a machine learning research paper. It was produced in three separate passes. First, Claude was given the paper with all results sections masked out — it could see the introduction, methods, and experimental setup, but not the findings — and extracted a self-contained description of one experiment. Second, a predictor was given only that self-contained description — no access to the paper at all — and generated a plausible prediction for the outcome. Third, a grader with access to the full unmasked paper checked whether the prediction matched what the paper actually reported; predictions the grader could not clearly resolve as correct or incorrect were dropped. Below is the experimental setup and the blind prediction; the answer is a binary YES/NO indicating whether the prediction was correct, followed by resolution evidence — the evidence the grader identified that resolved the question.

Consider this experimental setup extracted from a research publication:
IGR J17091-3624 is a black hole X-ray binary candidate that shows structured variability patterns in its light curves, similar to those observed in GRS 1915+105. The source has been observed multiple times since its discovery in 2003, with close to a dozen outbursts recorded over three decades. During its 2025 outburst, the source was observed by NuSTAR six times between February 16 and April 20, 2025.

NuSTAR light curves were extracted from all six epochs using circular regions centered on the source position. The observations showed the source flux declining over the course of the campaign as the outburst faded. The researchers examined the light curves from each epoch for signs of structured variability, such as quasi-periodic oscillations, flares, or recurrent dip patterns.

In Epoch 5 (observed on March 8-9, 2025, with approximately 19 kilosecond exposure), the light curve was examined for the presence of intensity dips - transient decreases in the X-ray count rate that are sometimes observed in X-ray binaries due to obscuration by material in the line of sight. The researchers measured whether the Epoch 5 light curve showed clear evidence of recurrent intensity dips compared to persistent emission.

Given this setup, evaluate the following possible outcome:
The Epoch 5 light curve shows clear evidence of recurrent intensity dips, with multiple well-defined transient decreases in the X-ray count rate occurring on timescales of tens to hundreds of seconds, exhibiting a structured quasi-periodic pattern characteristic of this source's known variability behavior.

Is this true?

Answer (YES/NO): NO